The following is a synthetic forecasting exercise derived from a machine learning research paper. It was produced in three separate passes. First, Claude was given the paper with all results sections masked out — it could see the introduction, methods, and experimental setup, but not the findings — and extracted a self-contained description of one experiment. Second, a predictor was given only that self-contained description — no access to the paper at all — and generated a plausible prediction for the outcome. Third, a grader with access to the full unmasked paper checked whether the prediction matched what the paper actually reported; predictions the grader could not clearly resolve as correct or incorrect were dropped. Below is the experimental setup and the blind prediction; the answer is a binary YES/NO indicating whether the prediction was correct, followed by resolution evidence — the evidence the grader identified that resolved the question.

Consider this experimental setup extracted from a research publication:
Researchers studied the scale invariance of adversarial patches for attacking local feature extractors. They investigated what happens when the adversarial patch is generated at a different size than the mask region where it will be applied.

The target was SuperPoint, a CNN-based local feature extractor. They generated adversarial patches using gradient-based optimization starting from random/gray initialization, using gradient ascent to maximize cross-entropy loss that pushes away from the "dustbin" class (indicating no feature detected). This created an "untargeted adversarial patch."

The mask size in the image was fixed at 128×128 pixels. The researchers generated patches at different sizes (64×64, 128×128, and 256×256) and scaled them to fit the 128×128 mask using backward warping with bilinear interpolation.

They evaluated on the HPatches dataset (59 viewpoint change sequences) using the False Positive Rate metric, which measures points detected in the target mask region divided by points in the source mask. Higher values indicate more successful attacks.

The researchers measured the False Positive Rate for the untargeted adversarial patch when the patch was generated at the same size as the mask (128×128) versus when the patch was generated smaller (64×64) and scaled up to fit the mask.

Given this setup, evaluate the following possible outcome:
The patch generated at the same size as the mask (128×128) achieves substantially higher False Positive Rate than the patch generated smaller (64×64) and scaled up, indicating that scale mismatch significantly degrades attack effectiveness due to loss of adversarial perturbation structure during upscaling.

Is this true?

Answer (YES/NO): YES